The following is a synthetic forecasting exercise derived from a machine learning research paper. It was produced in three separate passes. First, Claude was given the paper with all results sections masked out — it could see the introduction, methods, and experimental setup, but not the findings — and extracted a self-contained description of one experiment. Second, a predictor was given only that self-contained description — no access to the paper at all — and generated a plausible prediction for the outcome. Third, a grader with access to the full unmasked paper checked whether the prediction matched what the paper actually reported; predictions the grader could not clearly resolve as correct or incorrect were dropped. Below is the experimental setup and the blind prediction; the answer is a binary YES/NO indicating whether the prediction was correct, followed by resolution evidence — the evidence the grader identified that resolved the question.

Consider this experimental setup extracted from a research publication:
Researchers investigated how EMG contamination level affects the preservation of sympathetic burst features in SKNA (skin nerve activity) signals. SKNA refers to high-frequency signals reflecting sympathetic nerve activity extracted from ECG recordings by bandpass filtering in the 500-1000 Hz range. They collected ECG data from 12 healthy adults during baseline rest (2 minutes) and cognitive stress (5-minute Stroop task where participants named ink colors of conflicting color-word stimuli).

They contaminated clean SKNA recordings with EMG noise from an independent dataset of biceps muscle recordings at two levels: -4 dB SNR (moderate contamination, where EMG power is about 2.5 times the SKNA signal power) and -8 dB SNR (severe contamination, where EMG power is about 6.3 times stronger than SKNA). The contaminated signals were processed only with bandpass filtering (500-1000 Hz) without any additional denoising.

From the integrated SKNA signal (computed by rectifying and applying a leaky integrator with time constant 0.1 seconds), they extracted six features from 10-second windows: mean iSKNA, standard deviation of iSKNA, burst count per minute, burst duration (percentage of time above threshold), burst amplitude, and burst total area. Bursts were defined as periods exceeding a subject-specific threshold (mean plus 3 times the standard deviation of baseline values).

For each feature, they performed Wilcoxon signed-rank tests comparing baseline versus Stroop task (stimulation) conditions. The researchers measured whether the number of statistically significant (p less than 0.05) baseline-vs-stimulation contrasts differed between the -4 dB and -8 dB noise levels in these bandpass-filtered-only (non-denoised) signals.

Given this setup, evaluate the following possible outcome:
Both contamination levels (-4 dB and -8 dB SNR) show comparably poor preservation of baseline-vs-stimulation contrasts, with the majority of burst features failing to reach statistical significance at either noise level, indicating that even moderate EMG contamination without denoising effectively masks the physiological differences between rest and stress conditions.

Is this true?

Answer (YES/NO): NO